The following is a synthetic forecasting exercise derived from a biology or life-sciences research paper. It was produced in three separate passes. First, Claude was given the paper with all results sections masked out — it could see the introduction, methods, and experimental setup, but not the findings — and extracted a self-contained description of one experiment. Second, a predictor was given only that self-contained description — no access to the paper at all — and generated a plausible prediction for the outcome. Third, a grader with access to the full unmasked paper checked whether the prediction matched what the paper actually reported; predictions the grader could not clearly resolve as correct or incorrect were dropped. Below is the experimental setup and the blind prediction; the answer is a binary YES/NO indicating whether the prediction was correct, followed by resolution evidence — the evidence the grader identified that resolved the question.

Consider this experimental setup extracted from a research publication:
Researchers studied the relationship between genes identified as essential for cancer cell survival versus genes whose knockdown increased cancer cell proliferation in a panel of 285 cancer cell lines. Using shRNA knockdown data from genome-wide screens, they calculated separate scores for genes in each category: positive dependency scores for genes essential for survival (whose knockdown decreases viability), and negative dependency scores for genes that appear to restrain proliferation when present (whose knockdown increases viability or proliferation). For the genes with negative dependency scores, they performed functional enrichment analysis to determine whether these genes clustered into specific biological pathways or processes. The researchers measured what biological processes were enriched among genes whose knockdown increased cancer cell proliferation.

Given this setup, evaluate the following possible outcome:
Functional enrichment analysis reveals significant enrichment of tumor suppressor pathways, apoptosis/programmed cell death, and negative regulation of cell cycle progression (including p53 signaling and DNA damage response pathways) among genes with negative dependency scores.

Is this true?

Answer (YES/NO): YES